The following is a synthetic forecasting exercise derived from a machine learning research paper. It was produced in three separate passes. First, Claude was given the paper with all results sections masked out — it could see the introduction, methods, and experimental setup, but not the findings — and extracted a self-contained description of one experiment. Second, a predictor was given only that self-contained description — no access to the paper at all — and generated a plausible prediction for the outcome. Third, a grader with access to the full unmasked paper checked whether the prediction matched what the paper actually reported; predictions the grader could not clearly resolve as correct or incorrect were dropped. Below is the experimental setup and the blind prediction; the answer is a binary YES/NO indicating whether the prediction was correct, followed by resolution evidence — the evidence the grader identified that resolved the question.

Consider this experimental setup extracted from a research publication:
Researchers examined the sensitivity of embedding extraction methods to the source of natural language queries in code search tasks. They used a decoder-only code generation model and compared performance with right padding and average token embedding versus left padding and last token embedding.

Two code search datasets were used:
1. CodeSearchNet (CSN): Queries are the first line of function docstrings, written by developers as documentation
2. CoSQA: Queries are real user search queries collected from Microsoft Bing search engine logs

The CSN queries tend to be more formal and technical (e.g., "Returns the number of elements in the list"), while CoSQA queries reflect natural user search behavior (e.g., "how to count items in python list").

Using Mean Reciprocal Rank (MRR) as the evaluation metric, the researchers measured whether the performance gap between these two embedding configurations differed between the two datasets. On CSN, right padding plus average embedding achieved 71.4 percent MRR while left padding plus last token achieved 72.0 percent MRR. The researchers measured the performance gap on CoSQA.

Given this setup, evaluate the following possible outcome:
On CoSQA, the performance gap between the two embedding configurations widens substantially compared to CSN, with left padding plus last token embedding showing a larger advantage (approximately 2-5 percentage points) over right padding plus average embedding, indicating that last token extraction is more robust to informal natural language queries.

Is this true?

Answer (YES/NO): NO